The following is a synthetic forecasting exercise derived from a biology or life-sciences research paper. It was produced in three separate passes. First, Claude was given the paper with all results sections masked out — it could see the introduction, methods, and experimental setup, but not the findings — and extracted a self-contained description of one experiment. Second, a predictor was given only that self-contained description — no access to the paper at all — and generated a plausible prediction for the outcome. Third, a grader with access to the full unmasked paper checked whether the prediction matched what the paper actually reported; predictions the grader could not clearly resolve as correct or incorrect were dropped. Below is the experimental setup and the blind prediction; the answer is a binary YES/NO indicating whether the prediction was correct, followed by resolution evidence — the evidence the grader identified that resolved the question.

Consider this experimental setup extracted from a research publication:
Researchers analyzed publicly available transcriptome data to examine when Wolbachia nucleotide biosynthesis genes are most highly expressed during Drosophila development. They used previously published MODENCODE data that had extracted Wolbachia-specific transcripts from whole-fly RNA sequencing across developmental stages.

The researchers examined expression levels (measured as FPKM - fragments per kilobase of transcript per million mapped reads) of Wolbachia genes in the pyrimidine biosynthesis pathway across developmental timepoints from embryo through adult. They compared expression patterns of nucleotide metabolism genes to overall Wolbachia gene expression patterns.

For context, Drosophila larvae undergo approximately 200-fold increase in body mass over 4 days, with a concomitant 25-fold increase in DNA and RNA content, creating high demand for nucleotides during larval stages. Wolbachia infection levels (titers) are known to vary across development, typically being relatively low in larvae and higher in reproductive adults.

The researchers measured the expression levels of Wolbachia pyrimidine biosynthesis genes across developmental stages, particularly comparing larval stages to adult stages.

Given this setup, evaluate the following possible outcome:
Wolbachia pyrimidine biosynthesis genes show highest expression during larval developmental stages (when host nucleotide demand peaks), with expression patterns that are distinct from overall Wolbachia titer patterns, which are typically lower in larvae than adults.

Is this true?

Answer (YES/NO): YES